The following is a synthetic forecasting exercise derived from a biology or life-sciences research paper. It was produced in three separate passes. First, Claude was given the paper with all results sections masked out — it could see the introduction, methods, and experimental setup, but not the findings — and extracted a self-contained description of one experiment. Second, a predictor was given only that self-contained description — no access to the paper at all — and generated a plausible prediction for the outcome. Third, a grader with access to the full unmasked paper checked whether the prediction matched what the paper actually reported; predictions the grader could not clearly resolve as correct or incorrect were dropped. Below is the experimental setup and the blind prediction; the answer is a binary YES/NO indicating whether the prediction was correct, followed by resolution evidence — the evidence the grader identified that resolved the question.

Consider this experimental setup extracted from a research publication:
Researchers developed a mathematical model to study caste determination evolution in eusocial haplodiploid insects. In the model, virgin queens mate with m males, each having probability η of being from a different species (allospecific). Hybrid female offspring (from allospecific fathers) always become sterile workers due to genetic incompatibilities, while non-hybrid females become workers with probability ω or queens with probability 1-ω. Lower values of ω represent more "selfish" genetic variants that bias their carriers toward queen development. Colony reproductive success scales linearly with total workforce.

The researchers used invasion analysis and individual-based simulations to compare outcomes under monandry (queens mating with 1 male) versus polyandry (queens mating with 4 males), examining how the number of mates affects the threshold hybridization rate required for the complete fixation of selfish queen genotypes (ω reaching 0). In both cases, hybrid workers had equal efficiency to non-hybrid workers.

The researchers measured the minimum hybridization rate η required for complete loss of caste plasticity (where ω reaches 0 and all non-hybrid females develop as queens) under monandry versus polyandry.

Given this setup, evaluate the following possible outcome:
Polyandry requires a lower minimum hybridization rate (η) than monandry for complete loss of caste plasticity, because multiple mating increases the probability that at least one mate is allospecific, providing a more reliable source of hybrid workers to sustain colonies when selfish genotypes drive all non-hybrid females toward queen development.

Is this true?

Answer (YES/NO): YES